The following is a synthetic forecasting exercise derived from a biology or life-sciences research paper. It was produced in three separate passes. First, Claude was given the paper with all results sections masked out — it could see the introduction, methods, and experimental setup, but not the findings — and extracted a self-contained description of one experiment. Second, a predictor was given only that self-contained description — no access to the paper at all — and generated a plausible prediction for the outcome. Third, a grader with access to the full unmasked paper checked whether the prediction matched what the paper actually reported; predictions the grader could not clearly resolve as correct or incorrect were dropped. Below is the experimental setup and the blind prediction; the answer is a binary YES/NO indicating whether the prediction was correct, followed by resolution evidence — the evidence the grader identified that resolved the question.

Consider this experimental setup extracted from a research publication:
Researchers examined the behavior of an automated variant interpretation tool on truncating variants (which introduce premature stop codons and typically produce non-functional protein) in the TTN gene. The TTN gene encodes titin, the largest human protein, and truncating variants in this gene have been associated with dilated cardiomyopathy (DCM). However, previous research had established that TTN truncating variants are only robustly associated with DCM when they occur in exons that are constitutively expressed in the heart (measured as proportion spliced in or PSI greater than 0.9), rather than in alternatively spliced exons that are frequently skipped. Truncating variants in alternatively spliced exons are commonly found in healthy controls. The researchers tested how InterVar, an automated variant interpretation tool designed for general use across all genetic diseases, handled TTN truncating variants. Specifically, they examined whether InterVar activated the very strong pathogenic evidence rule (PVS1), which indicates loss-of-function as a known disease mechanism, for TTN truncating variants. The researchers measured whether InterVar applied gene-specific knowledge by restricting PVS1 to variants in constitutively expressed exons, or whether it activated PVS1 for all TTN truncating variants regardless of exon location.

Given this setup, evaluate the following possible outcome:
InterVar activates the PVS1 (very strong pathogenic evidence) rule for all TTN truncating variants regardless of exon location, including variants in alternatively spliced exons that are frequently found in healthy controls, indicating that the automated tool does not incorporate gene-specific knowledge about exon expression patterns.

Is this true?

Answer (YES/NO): YES